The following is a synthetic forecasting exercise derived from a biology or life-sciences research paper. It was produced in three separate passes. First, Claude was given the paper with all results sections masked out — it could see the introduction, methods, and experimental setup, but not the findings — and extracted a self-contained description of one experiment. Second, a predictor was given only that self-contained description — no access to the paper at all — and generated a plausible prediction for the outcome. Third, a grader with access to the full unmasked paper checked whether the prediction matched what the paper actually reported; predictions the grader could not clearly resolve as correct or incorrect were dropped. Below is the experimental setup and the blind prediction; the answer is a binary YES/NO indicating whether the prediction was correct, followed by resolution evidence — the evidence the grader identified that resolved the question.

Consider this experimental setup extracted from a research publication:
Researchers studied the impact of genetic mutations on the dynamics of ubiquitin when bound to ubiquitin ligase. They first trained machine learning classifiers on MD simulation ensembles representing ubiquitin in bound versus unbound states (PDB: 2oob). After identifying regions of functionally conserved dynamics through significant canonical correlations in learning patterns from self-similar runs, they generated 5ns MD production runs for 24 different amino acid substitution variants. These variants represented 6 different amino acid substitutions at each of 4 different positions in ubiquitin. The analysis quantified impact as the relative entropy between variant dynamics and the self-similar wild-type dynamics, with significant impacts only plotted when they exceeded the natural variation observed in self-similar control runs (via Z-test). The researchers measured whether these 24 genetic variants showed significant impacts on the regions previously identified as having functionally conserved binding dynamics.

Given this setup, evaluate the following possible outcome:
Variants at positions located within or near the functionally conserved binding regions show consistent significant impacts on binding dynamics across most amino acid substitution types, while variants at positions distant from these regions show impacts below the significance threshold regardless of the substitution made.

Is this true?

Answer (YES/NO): NO